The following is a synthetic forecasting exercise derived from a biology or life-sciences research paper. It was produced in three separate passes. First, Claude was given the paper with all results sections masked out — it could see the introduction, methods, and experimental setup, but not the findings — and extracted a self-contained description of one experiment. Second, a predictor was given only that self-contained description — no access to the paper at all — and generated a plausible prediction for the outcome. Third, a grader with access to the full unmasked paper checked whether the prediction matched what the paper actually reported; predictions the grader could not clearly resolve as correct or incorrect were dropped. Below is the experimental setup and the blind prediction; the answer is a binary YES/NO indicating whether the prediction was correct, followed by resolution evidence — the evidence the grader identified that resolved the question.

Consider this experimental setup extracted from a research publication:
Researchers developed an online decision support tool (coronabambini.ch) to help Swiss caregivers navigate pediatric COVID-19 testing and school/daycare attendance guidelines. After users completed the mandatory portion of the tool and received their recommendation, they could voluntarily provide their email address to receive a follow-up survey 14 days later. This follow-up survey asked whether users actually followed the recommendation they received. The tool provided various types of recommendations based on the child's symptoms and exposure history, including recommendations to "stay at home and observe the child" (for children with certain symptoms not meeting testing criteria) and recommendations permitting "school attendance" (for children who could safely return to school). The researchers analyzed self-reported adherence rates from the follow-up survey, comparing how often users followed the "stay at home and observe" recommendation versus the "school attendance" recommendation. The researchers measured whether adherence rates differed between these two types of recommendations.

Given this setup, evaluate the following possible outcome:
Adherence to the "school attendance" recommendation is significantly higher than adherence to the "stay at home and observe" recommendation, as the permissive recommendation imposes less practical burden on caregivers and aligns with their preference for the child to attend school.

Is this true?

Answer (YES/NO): NO